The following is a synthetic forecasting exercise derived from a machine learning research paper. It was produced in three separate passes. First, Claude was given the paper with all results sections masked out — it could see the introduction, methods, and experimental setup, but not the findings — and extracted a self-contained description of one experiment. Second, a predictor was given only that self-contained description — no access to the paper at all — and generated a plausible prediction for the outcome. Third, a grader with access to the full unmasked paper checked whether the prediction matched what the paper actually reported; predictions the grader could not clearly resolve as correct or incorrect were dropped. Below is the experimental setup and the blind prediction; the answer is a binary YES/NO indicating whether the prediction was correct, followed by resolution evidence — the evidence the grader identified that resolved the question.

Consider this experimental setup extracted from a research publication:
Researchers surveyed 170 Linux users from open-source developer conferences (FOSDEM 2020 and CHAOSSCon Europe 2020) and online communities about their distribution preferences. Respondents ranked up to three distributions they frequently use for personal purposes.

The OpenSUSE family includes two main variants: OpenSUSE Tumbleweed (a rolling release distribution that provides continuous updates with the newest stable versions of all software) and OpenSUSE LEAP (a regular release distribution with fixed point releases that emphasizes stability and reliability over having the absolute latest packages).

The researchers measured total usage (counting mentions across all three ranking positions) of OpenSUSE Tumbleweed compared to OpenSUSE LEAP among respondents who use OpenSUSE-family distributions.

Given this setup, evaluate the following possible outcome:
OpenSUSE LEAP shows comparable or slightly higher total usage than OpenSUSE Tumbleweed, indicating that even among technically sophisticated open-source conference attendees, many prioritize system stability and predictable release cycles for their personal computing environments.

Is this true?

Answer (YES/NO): NO